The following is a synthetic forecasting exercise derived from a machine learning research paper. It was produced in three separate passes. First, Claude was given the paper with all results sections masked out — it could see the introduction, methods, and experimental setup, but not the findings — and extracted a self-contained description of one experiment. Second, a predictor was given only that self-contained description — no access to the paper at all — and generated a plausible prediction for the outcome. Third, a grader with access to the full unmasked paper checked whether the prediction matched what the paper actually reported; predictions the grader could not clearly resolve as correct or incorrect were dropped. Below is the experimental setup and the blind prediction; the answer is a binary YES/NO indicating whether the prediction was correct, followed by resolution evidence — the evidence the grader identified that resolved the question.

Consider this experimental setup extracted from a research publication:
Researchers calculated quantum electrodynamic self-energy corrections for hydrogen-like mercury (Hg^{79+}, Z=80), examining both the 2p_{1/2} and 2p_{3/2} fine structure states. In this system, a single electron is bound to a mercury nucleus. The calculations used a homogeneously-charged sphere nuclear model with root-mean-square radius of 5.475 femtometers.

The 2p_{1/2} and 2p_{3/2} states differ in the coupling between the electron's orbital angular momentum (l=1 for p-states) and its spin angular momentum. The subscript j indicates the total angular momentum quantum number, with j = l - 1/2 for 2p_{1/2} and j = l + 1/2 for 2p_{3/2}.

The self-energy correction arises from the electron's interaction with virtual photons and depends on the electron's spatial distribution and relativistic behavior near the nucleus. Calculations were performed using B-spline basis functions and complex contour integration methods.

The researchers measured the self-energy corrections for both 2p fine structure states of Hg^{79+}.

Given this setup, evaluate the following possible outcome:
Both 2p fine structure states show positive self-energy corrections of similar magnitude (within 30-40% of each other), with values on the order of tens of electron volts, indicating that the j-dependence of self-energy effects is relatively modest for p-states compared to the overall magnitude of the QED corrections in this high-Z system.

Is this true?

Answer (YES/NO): NO